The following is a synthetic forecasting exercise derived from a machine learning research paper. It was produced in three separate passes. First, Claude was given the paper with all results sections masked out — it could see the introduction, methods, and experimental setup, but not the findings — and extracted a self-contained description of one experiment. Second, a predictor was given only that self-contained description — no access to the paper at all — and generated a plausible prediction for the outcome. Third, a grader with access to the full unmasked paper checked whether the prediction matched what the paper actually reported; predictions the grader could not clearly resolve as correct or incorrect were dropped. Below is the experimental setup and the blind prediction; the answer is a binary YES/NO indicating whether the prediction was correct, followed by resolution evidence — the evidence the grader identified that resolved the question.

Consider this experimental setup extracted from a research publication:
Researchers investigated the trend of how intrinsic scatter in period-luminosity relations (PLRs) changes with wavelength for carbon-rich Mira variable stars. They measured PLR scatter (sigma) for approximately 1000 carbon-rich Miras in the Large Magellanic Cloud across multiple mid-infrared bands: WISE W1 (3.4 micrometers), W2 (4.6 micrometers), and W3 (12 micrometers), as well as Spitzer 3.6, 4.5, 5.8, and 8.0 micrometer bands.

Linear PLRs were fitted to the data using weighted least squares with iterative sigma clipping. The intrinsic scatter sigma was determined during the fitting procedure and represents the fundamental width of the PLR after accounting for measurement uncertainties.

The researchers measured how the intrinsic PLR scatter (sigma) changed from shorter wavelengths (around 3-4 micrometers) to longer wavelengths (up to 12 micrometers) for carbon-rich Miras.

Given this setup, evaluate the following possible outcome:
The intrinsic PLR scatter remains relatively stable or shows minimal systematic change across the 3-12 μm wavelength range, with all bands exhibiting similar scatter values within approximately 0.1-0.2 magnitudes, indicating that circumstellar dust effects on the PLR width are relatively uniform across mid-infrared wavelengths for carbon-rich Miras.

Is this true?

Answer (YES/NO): NO